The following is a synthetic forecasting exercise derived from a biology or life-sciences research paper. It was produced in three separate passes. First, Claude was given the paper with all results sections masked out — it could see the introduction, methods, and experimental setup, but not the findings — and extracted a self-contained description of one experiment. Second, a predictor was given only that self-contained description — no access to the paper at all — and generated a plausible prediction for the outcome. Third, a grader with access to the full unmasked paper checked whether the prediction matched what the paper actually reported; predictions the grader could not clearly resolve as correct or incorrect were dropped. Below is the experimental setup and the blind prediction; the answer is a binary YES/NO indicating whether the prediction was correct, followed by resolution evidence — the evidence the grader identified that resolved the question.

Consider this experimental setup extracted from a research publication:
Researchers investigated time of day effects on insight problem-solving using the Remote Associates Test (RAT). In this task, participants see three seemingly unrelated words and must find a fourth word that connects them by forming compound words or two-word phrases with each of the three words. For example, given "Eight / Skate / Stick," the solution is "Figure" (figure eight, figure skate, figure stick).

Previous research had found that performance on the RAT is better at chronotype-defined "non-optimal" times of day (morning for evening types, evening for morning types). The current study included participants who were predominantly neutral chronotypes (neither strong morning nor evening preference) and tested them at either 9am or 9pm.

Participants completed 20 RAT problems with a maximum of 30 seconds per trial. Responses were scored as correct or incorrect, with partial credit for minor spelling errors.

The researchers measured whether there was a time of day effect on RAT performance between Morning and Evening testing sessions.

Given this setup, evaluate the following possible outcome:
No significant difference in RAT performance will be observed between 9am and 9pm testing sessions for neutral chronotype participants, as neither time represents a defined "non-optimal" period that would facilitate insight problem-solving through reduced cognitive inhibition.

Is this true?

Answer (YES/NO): YES